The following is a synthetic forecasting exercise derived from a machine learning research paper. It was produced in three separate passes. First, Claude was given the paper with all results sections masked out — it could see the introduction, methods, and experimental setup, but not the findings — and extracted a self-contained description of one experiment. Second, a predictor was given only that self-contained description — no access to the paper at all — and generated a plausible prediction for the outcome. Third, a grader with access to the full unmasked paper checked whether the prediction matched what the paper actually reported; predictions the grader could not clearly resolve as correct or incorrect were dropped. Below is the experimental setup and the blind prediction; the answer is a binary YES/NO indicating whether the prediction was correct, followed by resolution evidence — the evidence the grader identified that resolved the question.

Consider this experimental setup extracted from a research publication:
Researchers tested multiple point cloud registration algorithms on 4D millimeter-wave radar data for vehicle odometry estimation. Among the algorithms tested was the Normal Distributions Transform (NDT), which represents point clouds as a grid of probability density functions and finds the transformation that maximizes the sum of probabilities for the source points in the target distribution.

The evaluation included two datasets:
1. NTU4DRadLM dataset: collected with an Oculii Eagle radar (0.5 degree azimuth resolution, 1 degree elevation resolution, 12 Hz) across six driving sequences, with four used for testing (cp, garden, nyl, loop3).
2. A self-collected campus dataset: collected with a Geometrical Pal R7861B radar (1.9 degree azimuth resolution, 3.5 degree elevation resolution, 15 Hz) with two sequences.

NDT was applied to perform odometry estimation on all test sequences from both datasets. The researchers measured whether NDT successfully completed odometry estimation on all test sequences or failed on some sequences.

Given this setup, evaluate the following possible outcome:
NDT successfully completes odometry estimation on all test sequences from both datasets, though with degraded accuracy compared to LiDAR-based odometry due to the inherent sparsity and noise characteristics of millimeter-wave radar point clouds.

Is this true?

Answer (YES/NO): NO